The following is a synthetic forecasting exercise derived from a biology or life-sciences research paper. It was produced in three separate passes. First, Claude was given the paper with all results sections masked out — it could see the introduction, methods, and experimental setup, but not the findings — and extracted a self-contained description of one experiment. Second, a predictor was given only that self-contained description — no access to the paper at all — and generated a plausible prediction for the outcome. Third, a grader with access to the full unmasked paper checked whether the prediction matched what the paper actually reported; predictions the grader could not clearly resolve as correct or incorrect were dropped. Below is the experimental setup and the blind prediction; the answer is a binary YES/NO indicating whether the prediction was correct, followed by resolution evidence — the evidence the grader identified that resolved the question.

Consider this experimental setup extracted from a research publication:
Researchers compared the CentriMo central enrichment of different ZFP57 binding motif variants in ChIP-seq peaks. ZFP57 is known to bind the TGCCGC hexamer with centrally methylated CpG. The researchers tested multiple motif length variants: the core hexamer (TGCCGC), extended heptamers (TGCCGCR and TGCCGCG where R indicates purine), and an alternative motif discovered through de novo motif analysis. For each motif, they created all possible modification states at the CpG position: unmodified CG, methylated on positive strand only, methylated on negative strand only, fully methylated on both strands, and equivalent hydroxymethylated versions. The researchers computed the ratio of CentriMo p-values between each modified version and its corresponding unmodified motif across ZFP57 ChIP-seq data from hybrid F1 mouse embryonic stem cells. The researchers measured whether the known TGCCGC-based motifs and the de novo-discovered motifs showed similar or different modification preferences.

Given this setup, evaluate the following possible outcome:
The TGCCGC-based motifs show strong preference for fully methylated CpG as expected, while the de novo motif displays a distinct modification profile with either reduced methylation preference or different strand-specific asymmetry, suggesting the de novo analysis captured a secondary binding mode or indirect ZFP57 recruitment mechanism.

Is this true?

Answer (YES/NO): NO